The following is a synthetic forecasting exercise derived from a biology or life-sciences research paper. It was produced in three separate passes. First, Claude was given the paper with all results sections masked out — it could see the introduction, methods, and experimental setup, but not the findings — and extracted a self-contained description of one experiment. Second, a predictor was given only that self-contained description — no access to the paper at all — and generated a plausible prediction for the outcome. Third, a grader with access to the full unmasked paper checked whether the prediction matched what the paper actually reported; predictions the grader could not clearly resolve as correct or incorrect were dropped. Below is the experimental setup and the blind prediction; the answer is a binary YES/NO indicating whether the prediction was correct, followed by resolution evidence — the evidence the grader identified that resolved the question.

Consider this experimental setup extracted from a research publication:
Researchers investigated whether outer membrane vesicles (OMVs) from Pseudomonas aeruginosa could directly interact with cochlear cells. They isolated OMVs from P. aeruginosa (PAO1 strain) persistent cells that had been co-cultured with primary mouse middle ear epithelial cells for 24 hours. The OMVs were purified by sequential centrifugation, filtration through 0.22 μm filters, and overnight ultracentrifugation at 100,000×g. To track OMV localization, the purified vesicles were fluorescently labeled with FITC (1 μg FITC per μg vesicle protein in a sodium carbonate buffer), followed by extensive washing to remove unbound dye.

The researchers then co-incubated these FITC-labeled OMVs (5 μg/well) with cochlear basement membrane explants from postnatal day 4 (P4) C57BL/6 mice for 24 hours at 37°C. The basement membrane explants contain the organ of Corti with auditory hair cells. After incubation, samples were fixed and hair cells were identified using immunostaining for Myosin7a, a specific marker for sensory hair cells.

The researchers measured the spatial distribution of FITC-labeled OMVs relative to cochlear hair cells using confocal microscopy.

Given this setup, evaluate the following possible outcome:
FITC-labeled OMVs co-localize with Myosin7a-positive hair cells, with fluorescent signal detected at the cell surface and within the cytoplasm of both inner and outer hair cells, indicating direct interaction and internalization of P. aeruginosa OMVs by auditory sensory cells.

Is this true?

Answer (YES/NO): YES